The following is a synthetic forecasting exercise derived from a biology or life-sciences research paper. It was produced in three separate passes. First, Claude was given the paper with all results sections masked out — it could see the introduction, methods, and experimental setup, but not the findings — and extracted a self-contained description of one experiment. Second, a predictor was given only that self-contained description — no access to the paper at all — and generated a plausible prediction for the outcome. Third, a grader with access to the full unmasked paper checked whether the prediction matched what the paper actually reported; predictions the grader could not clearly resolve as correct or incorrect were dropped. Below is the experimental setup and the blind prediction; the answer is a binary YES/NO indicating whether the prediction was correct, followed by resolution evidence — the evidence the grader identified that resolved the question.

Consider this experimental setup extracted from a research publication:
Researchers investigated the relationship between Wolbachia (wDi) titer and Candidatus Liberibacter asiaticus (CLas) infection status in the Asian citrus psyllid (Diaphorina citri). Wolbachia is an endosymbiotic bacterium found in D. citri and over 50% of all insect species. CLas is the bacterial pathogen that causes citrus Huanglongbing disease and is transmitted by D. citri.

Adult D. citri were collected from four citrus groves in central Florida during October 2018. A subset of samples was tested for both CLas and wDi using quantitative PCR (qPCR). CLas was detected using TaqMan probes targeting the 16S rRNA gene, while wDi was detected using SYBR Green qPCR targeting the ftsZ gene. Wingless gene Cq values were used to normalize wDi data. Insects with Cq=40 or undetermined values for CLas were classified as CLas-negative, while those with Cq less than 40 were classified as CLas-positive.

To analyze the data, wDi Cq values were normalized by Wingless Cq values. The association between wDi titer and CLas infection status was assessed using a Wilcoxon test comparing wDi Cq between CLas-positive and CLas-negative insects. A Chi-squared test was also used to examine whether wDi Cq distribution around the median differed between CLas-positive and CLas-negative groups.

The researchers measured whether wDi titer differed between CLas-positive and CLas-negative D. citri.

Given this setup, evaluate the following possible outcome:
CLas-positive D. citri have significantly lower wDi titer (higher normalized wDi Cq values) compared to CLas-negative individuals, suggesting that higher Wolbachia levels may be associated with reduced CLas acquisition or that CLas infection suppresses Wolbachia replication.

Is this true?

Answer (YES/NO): YES